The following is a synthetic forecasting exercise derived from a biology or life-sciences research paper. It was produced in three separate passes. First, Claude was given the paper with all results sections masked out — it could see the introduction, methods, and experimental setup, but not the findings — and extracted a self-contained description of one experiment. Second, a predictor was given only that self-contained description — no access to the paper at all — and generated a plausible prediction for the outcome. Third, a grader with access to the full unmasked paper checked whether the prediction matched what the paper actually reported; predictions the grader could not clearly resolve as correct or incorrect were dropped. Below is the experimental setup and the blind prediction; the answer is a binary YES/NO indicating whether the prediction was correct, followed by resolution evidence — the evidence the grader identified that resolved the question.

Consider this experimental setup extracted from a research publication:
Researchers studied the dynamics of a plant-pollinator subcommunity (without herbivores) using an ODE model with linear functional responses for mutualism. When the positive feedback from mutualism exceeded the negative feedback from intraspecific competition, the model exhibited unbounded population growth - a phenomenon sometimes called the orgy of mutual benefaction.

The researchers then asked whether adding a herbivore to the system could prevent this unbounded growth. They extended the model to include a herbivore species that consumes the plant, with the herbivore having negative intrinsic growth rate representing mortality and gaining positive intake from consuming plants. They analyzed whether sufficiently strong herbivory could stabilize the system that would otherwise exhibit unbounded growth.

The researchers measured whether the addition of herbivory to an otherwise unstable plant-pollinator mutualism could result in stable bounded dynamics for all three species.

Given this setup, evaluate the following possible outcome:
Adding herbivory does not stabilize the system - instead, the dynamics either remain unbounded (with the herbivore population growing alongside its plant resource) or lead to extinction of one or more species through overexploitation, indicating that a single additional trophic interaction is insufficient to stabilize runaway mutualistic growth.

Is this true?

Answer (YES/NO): NO